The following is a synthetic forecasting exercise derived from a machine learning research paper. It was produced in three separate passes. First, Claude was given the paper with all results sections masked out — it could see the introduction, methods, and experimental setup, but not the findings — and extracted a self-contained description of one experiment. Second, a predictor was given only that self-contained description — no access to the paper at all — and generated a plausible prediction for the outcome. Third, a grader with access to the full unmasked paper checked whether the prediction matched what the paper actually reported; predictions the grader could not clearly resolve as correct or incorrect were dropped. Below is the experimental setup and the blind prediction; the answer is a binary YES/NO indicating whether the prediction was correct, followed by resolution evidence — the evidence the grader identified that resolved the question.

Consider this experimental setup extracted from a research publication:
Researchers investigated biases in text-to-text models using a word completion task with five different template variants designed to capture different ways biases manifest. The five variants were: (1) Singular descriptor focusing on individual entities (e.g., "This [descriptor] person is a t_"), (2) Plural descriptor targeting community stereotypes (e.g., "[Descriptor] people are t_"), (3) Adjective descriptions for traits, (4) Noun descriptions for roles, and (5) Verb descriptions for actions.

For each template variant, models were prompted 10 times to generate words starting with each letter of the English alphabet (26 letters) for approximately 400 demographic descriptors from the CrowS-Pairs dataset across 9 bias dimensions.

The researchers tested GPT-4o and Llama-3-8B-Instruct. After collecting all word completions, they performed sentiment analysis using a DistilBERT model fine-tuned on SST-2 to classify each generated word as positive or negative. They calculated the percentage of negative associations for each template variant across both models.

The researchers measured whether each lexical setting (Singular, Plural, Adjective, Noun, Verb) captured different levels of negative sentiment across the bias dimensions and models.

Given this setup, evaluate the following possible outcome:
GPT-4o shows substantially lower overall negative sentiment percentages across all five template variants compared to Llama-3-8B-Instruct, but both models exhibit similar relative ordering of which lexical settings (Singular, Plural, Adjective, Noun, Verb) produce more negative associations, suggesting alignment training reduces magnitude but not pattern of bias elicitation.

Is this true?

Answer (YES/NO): NO